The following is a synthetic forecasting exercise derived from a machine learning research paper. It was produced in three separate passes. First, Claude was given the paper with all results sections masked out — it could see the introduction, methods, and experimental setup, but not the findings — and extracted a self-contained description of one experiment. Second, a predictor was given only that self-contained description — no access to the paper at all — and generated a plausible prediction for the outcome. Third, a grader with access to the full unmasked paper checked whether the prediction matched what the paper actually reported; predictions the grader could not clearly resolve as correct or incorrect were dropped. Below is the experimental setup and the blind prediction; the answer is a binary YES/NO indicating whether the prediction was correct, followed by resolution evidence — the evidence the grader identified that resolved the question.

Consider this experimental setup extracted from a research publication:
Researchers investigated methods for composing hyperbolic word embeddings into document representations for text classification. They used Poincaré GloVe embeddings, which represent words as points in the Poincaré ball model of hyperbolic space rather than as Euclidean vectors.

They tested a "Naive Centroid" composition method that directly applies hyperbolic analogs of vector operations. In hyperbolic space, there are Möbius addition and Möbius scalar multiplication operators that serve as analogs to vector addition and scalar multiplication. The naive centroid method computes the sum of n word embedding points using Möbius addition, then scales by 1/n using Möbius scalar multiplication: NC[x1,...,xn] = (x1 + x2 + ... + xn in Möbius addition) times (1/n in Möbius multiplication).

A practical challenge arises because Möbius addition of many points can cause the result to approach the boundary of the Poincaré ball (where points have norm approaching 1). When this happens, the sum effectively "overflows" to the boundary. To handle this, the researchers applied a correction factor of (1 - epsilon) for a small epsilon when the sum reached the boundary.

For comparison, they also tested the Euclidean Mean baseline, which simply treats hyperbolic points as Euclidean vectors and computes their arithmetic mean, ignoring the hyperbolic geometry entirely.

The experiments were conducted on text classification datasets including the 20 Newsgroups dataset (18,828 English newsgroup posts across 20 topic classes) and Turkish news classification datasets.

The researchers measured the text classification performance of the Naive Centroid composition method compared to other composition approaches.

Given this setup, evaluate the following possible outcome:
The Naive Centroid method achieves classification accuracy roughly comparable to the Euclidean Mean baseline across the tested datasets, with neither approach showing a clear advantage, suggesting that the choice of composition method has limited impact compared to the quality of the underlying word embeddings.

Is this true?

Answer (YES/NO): NO